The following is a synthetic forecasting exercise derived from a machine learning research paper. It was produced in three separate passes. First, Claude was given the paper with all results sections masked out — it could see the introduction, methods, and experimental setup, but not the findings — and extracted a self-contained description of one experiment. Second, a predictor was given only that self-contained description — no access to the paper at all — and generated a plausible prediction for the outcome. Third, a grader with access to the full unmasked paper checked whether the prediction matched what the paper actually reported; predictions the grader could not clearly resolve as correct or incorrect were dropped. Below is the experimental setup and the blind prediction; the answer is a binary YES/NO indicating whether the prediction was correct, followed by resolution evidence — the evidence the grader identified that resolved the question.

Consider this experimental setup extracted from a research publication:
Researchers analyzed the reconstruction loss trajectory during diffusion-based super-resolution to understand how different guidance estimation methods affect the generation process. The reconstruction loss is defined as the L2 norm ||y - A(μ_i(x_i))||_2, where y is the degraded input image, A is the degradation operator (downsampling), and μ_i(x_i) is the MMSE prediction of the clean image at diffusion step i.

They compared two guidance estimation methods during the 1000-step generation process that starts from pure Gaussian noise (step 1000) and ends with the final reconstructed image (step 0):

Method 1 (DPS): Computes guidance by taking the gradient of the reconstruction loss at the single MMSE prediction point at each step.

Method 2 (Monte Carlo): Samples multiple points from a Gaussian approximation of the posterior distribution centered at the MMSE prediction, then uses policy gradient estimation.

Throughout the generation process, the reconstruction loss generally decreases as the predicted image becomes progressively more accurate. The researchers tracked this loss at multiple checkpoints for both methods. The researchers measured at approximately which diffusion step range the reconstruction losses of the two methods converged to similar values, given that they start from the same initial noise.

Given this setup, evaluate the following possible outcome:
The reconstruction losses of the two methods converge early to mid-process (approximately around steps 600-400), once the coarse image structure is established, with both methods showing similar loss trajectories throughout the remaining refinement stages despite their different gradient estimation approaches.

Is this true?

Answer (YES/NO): NO